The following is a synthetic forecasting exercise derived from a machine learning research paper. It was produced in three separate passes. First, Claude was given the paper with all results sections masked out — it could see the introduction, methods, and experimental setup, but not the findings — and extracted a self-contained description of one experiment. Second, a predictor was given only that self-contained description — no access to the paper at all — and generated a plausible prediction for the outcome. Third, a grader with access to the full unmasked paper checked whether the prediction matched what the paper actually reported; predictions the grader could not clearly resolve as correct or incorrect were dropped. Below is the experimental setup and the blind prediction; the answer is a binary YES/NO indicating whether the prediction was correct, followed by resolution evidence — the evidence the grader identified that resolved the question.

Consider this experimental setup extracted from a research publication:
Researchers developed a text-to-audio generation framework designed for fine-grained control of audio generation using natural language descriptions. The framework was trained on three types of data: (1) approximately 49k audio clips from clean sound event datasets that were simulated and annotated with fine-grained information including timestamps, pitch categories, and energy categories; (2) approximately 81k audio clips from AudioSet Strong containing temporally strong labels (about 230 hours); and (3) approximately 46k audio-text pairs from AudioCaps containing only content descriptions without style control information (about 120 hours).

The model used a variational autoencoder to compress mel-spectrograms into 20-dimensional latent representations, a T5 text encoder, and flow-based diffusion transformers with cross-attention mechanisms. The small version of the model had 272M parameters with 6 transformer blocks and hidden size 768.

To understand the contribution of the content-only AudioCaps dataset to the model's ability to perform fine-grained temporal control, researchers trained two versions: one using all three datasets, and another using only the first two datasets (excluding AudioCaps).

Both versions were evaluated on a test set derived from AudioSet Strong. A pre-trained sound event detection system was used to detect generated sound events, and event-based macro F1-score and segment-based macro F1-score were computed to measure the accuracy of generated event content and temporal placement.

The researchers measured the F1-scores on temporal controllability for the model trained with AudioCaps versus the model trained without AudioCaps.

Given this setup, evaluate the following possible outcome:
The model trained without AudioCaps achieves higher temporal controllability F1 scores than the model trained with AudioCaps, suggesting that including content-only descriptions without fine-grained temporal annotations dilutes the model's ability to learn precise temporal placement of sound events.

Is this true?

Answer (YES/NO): NO